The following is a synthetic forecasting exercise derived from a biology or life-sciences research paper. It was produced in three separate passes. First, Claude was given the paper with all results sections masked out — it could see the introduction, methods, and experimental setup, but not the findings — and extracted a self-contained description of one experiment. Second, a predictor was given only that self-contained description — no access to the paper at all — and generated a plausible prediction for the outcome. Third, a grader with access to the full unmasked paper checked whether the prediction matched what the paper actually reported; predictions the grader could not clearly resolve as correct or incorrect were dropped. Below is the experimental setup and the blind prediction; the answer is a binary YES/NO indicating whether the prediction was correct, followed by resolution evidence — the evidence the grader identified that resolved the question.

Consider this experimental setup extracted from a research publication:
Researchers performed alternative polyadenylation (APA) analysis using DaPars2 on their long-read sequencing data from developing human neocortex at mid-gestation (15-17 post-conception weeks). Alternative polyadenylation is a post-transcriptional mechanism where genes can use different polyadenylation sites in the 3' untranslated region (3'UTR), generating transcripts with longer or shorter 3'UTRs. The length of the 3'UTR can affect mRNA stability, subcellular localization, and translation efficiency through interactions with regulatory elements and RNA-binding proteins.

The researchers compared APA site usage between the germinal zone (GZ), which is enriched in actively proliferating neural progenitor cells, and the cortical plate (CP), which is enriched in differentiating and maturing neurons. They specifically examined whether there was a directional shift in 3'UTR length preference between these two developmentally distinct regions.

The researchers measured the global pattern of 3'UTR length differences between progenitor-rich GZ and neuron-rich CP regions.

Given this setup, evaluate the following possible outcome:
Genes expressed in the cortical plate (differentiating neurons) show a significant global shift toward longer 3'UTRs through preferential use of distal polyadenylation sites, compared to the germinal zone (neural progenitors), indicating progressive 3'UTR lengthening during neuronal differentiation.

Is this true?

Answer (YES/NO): YES